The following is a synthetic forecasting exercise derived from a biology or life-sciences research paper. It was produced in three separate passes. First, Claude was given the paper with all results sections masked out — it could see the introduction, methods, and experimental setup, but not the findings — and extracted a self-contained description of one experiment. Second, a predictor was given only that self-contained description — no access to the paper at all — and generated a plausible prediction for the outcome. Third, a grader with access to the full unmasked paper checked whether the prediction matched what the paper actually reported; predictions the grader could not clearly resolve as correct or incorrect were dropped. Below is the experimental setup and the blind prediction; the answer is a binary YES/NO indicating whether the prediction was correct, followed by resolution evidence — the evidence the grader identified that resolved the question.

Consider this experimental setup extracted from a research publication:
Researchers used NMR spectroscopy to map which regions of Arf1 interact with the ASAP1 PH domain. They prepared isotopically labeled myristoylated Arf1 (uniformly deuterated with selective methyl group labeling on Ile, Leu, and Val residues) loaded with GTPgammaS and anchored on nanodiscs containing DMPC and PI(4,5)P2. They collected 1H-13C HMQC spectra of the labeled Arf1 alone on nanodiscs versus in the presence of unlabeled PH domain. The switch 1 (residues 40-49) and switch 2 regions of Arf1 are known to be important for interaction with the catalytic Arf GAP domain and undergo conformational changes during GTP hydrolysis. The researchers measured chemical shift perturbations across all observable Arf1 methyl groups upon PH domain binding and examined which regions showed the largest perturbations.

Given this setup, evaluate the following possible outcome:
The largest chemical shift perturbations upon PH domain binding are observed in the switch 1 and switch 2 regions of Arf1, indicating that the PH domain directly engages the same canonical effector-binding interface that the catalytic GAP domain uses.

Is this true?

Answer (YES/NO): NO